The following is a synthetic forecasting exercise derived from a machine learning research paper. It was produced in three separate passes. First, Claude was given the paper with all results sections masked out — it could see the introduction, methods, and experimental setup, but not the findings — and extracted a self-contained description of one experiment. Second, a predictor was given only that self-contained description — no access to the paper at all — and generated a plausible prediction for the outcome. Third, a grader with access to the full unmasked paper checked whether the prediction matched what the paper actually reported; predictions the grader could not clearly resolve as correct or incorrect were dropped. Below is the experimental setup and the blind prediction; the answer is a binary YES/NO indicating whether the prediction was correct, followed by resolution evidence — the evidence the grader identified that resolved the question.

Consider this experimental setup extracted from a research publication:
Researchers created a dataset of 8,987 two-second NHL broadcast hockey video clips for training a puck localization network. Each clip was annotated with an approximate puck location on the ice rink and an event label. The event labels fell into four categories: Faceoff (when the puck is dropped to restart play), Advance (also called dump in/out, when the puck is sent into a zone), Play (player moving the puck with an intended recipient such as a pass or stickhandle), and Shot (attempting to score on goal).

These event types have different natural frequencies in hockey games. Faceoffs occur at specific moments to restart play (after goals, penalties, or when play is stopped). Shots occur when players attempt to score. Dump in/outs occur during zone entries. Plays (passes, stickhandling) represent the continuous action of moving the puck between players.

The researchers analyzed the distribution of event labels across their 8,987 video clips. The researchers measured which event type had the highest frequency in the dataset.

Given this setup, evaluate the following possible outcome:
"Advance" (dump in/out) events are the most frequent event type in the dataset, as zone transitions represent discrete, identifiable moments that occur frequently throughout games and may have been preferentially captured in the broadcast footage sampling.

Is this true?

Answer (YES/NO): NO